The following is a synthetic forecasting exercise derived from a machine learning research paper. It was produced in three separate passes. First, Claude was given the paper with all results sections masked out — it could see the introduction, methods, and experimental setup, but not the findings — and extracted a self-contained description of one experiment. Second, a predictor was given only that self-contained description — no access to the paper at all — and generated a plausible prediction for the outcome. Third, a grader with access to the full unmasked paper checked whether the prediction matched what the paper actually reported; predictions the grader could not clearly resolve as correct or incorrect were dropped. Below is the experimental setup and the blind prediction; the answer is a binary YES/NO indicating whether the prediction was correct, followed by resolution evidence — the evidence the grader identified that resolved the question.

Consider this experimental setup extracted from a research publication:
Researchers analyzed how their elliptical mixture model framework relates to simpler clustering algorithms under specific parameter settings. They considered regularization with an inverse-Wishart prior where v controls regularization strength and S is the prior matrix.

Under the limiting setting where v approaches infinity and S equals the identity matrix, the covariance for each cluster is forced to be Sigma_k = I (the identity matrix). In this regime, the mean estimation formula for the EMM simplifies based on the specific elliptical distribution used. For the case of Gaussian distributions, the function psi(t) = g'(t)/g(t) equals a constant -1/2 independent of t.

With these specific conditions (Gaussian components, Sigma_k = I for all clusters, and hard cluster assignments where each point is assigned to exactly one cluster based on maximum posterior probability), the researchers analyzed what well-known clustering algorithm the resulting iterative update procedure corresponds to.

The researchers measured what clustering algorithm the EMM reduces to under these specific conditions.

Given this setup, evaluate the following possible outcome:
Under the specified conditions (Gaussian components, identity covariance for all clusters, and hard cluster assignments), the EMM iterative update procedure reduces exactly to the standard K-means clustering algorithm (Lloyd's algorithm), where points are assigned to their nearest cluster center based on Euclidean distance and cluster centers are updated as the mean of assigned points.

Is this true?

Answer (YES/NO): YES